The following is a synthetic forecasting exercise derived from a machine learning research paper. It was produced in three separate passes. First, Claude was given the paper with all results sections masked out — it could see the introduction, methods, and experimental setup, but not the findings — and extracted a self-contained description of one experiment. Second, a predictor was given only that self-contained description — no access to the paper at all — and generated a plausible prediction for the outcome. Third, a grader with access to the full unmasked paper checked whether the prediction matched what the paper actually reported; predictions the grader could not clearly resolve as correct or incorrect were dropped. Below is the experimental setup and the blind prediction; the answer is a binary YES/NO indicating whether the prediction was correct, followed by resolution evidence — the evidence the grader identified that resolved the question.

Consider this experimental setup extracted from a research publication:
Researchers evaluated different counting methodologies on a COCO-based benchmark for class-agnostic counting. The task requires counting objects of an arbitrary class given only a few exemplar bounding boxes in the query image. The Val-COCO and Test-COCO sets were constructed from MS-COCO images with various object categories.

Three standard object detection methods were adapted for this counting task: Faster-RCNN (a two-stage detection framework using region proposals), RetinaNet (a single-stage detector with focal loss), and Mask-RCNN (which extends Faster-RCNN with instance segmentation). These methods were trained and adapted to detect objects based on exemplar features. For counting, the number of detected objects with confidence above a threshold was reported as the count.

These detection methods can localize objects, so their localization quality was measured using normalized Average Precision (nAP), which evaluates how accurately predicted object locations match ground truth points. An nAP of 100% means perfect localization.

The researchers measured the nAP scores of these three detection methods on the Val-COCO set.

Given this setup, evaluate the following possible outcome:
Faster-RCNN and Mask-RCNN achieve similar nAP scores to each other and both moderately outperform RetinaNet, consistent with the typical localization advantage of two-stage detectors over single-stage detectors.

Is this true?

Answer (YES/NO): YES